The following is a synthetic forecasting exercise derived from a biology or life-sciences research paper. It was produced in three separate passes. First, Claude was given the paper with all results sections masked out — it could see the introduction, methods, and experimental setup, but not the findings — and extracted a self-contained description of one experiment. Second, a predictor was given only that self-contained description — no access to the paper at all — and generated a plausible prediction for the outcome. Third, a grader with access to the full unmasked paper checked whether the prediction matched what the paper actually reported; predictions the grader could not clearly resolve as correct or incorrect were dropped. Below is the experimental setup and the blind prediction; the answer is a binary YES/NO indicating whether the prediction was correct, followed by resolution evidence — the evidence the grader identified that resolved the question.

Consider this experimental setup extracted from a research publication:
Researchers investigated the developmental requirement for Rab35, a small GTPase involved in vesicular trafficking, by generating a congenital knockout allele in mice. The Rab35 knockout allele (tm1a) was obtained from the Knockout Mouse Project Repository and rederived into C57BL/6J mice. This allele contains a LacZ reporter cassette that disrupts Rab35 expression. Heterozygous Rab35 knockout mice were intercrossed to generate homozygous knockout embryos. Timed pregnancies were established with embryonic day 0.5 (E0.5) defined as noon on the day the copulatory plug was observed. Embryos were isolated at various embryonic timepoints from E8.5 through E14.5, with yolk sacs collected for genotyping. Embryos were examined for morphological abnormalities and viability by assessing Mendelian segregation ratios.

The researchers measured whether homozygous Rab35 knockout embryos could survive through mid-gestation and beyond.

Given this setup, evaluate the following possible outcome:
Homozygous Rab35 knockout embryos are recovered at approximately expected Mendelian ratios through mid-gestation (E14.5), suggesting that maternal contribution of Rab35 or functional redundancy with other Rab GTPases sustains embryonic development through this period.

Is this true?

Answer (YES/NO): NO